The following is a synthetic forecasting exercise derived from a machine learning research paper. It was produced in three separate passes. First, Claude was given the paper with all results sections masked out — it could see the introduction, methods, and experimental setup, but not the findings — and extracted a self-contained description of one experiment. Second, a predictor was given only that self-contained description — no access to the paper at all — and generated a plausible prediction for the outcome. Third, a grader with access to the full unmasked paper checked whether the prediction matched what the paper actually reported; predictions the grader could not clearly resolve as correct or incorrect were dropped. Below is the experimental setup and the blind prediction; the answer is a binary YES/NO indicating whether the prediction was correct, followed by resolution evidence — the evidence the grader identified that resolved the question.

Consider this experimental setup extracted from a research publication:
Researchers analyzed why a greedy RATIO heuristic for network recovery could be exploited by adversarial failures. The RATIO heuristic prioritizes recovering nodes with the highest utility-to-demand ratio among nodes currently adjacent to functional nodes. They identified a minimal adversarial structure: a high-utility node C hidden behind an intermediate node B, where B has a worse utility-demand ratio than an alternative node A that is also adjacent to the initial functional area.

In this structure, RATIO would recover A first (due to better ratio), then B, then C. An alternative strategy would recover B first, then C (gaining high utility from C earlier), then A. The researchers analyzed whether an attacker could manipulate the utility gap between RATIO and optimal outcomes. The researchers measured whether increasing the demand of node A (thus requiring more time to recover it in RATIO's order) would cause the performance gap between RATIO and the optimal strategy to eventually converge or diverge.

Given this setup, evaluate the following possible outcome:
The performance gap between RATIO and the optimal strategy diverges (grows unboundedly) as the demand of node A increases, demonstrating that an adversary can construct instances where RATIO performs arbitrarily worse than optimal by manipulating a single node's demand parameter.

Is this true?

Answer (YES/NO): YES